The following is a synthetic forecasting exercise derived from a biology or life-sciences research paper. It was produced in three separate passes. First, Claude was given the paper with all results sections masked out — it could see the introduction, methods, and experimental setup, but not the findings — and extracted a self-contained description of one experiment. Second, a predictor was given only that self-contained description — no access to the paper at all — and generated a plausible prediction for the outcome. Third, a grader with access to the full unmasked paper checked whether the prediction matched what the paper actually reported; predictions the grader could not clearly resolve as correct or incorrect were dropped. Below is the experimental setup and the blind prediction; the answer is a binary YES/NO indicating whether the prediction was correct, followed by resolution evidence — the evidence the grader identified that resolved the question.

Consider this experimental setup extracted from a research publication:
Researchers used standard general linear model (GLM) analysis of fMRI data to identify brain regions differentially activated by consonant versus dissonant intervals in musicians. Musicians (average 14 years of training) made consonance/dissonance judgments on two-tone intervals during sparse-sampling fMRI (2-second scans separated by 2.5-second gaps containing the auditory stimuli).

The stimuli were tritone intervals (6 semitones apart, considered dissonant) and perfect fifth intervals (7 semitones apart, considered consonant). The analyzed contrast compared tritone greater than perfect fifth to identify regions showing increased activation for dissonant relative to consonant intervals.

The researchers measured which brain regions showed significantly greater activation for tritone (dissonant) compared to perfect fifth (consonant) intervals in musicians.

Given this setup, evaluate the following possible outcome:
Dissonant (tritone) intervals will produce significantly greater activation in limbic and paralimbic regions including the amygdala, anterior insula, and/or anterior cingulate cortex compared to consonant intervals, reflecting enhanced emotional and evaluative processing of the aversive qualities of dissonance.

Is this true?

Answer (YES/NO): NO